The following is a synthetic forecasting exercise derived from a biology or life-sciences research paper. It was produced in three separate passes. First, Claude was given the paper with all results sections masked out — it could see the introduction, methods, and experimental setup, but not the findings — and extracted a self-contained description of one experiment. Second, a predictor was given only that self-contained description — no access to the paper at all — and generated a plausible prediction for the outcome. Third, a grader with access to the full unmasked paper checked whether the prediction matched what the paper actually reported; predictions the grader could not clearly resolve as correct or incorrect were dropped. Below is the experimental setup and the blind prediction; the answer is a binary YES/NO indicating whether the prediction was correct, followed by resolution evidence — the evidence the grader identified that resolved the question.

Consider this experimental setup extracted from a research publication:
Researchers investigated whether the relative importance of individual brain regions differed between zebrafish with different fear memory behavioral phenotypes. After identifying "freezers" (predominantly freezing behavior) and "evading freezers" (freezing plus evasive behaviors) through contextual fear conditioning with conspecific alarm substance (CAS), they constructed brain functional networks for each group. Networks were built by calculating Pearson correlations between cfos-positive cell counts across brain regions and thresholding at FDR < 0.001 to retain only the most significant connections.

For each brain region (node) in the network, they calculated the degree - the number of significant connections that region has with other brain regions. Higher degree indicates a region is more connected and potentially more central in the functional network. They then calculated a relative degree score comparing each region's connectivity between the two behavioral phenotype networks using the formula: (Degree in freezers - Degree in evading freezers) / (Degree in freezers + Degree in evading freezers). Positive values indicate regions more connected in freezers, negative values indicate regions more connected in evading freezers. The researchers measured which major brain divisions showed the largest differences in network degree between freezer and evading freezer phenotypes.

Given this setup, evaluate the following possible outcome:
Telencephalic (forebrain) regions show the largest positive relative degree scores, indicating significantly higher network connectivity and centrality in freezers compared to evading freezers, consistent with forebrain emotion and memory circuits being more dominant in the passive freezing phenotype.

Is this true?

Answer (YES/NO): NO